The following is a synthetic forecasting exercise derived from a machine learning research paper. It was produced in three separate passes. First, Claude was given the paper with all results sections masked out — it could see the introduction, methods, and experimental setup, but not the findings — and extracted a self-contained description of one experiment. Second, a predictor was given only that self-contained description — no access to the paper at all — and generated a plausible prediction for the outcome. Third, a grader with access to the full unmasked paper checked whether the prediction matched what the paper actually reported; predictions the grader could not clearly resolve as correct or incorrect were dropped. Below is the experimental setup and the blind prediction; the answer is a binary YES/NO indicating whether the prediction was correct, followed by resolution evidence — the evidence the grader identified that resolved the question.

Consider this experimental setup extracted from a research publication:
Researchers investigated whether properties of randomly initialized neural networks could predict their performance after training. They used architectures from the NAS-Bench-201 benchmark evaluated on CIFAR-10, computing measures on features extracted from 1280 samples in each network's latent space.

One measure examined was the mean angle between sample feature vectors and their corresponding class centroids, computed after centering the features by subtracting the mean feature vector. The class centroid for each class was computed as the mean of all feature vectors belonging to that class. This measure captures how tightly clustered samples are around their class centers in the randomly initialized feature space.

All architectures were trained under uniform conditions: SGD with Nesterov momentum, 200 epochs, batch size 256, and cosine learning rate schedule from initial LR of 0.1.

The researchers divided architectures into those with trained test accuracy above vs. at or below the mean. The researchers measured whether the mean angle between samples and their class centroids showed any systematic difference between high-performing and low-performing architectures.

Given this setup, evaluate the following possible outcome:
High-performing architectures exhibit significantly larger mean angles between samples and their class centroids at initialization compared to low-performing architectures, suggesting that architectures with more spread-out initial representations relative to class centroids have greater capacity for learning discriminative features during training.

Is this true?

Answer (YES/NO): NO